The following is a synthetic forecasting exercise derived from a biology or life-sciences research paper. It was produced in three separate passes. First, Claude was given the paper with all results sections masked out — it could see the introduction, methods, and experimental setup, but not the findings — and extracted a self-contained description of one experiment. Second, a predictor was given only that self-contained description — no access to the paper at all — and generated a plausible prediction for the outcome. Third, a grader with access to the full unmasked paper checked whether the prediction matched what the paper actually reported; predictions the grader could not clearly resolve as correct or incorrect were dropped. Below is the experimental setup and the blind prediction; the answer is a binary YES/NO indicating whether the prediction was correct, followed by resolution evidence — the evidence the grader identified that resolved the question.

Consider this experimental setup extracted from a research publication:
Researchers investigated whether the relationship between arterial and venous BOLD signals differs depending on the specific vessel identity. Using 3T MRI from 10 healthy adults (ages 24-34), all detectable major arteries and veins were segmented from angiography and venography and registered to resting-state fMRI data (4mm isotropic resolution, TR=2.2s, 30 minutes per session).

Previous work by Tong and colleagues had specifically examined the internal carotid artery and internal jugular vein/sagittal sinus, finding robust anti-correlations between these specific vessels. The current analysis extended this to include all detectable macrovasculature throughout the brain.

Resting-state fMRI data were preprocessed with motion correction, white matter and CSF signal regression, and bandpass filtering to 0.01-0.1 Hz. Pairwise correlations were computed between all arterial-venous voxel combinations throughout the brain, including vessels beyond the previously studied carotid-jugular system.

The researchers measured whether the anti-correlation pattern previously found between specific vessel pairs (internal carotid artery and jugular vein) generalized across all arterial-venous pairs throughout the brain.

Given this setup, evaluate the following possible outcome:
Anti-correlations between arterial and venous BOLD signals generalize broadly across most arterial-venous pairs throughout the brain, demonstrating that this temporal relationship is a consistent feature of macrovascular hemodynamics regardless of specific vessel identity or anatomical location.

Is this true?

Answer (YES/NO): YES